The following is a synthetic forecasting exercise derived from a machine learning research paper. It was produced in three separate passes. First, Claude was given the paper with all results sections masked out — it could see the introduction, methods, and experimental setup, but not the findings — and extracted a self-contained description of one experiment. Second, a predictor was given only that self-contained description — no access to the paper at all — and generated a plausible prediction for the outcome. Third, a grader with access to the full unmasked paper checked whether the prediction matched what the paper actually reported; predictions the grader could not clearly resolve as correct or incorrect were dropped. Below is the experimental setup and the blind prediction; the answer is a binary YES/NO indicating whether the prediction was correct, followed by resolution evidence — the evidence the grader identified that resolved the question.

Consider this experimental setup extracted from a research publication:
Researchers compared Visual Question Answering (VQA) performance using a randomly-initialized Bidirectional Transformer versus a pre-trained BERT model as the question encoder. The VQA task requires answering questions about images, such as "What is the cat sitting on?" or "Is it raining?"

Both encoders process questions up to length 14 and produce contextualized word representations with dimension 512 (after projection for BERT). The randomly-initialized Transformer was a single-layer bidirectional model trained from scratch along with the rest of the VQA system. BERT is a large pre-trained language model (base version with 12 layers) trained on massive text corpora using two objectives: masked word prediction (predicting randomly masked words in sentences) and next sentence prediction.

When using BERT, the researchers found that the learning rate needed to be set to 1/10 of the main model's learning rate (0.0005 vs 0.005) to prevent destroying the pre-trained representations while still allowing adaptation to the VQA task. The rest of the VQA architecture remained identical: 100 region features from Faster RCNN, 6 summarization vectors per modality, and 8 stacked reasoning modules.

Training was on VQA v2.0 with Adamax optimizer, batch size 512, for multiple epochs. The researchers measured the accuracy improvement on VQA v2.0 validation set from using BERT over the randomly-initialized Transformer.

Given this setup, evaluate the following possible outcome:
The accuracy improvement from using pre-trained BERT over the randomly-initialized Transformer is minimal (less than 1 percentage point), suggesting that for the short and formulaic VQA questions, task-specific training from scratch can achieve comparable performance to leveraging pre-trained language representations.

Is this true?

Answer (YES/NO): NO